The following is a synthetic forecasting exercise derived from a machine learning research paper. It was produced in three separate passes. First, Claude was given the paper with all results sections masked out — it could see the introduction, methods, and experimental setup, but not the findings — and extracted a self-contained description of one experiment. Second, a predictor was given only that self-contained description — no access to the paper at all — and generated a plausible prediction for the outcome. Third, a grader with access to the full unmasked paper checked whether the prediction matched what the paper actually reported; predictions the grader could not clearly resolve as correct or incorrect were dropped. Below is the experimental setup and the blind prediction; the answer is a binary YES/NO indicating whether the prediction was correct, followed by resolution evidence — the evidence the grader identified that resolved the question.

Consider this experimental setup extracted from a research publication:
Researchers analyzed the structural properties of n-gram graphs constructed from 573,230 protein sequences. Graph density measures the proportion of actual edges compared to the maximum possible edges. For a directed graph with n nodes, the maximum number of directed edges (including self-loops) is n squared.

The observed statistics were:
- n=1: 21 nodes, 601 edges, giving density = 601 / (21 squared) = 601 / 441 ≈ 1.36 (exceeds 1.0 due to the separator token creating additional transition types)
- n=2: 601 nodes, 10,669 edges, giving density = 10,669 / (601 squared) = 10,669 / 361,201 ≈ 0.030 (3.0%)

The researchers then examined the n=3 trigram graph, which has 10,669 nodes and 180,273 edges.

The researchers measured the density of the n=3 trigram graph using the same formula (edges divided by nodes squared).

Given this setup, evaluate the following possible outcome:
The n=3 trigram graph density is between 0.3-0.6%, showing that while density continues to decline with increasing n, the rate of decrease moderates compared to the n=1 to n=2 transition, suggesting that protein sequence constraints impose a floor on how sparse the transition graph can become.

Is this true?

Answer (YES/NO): NO